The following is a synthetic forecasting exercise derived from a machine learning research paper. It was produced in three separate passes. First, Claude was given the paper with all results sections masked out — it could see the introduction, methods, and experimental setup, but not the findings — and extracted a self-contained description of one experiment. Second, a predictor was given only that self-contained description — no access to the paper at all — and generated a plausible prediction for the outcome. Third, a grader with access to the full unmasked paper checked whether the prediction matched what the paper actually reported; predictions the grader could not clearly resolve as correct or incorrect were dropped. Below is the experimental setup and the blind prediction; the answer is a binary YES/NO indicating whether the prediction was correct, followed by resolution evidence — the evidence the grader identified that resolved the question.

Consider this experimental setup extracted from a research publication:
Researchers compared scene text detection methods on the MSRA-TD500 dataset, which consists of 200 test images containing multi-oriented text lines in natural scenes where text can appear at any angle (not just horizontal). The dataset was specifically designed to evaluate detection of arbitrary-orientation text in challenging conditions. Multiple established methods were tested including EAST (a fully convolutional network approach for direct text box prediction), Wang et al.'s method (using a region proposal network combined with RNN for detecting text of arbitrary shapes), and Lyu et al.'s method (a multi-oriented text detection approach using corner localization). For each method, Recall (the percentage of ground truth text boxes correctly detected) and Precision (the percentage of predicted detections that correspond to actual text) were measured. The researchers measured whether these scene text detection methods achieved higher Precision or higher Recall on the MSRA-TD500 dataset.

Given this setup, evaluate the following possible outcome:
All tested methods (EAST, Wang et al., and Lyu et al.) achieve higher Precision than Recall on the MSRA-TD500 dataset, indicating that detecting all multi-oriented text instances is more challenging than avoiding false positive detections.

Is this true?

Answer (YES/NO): YES